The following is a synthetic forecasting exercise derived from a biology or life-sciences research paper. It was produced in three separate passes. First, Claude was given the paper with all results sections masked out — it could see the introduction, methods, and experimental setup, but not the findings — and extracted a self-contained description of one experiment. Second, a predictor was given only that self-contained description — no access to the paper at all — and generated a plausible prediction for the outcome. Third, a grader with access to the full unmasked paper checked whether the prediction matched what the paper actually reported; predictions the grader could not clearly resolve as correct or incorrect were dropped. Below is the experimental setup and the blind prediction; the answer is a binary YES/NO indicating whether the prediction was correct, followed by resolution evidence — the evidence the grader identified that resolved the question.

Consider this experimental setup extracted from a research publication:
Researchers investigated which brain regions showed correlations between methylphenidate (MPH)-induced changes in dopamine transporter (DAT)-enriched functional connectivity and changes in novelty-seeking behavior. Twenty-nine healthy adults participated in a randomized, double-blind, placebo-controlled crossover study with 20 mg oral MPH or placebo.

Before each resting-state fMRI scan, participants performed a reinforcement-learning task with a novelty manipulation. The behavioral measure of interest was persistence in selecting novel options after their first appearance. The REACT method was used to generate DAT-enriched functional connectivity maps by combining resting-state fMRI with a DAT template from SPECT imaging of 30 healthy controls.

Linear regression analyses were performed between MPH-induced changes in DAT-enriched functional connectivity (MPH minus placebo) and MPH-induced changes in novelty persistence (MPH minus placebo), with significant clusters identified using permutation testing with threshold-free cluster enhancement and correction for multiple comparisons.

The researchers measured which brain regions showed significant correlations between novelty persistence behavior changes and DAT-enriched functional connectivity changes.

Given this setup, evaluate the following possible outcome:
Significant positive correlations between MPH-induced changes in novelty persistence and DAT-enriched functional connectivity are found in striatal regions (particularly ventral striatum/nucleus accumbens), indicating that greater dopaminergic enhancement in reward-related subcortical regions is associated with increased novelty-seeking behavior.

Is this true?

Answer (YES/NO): NO